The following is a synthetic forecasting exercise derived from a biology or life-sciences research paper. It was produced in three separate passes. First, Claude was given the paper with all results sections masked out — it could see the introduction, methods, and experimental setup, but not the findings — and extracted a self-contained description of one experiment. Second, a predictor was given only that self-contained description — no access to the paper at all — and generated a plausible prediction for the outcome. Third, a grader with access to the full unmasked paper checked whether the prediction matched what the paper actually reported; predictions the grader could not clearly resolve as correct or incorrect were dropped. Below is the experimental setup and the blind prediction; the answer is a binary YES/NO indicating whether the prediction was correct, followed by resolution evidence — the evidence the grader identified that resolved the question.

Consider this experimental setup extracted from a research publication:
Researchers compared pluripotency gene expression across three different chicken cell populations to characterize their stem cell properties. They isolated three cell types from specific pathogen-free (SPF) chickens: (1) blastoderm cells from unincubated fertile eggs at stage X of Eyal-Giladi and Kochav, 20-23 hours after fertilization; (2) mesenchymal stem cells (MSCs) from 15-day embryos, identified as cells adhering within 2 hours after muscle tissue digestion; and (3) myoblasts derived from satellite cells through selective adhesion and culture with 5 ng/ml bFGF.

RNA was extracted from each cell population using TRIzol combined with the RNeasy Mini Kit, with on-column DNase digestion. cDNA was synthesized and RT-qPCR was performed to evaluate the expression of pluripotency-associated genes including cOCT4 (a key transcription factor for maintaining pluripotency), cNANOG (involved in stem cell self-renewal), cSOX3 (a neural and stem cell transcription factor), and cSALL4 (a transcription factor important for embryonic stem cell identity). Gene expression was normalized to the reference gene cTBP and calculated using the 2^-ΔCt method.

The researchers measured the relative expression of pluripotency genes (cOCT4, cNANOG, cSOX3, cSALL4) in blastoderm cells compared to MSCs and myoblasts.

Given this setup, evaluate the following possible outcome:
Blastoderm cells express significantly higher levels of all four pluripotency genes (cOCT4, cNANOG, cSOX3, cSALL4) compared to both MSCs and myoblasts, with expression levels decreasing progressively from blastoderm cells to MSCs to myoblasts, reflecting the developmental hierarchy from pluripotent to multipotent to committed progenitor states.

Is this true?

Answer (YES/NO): YES